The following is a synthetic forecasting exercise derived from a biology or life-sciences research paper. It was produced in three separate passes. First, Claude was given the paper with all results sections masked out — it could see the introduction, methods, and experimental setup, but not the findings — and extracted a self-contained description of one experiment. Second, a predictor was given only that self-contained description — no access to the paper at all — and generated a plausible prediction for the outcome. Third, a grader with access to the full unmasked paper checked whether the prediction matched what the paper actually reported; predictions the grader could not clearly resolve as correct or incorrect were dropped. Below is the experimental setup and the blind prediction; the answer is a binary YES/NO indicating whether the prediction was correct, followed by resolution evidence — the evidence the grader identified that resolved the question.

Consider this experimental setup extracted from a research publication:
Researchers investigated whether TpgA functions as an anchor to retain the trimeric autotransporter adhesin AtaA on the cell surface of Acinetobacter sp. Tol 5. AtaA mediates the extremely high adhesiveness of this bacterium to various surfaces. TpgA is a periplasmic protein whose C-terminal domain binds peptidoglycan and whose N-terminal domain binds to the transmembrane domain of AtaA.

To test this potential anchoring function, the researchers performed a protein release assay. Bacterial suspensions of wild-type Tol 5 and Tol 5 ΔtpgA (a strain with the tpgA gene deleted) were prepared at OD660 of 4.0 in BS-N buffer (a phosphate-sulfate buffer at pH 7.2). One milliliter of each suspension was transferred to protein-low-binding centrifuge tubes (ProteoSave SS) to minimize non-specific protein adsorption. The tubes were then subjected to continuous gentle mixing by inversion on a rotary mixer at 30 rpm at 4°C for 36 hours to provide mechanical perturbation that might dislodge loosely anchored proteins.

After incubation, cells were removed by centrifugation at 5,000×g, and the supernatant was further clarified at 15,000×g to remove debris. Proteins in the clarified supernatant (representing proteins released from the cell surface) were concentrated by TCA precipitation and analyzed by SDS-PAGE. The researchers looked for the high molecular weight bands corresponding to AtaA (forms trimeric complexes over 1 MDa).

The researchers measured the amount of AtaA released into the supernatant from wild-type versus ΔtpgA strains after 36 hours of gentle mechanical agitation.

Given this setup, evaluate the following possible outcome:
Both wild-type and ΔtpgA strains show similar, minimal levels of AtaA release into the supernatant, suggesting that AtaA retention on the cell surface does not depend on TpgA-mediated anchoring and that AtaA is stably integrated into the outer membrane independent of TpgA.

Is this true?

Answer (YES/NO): NO